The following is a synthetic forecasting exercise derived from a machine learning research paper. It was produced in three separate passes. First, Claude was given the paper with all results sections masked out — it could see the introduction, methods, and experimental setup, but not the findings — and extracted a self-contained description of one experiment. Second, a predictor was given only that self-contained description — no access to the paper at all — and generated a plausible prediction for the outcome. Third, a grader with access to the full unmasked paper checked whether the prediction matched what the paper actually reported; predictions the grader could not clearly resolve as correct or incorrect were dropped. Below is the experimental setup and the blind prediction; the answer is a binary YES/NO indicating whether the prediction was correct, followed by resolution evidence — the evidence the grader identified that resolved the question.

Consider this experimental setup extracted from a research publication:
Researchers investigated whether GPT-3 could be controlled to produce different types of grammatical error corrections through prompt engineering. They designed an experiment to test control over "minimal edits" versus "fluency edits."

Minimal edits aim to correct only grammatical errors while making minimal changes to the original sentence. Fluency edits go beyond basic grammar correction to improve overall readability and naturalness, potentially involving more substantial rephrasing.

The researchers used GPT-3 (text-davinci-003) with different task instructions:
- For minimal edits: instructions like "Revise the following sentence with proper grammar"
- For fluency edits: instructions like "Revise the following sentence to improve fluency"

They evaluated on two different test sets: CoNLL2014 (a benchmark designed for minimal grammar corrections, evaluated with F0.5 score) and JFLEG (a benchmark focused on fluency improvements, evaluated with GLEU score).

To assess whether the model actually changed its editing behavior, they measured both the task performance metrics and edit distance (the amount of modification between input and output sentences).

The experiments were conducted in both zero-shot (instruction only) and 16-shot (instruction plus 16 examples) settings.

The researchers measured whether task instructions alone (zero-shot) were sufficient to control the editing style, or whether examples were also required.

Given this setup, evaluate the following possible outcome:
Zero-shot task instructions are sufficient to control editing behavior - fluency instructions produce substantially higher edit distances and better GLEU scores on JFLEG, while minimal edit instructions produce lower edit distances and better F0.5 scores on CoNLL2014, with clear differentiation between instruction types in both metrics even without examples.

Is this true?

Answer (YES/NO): NO